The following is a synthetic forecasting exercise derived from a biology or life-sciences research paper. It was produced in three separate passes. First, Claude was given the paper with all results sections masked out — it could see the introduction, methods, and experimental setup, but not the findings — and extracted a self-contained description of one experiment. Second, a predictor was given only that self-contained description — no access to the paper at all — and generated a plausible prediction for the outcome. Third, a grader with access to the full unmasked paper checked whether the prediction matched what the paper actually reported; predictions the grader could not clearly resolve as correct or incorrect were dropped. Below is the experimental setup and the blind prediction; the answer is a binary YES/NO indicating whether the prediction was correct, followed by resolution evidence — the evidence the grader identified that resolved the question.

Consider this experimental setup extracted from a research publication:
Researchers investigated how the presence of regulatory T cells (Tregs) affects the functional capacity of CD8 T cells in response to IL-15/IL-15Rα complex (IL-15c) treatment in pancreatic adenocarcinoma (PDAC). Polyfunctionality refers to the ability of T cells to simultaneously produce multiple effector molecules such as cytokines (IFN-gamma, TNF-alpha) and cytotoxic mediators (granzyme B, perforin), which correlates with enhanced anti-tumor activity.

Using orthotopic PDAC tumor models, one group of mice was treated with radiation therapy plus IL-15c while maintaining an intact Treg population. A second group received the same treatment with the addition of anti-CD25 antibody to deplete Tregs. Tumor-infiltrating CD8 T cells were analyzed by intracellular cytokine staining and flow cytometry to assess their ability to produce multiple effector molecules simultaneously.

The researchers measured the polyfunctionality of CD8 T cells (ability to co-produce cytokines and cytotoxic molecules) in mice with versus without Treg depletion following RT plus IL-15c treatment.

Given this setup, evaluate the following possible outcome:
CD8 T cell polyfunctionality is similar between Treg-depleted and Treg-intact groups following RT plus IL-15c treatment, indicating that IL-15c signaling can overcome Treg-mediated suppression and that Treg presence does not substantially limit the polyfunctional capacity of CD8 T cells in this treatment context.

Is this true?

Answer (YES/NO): NO